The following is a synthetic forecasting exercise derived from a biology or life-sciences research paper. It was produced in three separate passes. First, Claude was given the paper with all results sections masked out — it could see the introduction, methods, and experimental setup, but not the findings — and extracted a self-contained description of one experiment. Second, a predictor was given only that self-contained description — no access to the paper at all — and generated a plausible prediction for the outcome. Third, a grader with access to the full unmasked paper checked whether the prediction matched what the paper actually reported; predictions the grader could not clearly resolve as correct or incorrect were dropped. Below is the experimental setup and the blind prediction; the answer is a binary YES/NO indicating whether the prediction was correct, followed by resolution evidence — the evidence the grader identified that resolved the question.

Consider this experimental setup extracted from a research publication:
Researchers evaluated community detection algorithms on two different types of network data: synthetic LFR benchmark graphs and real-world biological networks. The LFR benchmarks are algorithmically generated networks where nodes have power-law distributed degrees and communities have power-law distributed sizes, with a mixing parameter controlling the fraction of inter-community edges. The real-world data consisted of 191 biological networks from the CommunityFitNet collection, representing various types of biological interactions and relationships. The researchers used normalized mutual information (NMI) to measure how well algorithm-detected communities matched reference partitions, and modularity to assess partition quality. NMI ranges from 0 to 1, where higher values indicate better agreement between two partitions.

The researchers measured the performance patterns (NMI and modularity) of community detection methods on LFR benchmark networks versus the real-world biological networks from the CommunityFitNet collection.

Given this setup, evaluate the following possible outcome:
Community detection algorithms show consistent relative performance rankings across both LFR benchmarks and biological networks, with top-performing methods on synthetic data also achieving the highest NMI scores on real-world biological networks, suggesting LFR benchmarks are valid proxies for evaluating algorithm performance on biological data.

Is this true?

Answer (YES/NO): NO